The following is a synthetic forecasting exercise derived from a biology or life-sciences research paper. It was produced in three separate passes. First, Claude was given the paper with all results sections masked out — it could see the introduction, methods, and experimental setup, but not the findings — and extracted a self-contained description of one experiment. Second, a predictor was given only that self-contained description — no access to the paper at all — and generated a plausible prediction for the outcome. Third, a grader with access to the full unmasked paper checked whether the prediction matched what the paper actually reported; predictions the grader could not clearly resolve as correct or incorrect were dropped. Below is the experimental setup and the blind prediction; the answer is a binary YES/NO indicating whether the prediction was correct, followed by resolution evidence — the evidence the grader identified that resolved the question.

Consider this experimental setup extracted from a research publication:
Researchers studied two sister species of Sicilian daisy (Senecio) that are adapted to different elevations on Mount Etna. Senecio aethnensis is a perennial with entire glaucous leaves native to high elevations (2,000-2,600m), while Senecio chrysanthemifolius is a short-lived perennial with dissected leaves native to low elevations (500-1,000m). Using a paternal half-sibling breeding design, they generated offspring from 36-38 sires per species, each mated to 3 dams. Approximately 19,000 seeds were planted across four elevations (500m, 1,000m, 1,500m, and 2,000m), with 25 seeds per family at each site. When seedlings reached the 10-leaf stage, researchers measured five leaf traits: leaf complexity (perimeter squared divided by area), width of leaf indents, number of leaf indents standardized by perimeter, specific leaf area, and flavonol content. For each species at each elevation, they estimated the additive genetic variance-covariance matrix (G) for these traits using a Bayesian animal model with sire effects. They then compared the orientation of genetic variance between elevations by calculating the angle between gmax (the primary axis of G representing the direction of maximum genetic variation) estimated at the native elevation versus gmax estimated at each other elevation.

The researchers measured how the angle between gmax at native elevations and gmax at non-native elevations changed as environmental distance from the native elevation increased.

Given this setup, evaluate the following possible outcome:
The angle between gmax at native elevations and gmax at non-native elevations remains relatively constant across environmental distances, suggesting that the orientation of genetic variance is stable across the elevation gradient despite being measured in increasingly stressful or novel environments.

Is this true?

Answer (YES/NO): NO